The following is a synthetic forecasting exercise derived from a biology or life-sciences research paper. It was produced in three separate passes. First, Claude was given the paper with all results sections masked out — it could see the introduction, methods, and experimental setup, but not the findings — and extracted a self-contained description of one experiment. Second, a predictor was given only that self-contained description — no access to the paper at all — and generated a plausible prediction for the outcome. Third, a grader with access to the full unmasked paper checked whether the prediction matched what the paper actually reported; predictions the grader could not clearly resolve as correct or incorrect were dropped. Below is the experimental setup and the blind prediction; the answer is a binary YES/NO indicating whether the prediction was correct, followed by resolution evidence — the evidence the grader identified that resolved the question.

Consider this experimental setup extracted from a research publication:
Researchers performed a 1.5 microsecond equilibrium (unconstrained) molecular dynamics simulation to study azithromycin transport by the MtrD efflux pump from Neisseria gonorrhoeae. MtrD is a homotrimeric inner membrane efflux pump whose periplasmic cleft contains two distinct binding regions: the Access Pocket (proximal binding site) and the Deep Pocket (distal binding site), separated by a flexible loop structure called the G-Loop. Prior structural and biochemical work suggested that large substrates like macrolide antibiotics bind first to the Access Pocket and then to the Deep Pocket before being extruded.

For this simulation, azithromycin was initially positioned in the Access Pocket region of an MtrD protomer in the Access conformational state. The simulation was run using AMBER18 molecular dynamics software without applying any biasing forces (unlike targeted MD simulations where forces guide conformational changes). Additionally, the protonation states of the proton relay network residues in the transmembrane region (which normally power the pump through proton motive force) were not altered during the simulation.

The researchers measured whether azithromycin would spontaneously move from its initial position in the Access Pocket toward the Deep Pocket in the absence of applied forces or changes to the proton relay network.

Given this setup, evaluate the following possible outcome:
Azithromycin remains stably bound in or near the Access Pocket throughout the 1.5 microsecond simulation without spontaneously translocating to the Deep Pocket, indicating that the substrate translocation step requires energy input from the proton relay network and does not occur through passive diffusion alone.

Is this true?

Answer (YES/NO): NO